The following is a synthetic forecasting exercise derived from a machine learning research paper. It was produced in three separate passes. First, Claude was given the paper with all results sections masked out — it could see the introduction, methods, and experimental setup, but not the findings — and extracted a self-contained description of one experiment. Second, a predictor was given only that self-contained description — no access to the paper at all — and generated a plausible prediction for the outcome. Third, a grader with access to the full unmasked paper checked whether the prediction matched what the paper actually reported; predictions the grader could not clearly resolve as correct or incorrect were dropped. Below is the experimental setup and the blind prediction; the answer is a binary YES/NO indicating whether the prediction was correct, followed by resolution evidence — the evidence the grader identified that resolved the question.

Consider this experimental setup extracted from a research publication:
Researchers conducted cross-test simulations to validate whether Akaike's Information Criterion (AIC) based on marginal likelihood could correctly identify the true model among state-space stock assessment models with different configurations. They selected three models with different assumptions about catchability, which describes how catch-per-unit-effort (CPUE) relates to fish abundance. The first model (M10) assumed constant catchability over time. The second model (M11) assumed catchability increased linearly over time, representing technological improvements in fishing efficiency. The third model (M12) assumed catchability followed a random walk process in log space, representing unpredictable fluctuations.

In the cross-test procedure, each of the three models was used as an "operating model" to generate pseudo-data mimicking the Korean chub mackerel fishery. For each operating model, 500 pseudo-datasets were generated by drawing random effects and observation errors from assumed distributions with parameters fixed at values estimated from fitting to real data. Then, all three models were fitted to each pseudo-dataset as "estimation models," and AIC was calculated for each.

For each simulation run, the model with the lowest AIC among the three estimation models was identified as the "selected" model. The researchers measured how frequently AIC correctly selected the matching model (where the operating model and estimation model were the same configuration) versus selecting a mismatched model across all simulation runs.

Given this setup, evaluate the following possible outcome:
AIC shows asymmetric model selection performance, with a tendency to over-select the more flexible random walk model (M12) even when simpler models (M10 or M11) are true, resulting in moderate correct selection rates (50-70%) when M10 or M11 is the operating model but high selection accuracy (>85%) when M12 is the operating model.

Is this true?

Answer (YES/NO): NO